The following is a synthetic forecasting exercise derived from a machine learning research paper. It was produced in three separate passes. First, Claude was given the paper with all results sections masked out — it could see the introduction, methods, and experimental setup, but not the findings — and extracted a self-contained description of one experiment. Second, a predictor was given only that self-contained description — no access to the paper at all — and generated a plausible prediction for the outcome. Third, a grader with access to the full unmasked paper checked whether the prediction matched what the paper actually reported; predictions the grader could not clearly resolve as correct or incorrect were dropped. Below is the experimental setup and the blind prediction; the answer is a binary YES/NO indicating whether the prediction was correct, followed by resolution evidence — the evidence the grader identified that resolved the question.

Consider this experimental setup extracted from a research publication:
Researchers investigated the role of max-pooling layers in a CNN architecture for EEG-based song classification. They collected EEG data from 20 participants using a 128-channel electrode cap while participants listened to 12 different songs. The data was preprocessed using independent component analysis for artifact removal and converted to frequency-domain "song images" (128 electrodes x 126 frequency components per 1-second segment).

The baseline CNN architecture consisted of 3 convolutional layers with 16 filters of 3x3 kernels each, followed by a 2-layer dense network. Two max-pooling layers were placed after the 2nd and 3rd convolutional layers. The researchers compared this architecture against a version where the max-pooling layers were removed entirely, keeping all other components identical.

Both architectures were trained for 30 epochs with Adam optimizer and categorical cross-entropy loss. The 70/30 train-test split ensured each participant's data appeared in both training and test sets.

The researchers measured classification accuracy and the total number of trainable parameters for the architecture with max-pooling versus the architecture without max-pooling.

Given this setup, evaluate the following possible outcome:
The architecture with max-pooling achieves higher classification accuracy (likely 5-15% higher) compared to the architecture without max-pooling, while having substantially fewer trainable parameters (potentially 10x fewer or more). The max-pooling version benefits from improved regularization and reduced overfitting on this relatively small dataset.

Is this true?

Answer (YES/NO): NO